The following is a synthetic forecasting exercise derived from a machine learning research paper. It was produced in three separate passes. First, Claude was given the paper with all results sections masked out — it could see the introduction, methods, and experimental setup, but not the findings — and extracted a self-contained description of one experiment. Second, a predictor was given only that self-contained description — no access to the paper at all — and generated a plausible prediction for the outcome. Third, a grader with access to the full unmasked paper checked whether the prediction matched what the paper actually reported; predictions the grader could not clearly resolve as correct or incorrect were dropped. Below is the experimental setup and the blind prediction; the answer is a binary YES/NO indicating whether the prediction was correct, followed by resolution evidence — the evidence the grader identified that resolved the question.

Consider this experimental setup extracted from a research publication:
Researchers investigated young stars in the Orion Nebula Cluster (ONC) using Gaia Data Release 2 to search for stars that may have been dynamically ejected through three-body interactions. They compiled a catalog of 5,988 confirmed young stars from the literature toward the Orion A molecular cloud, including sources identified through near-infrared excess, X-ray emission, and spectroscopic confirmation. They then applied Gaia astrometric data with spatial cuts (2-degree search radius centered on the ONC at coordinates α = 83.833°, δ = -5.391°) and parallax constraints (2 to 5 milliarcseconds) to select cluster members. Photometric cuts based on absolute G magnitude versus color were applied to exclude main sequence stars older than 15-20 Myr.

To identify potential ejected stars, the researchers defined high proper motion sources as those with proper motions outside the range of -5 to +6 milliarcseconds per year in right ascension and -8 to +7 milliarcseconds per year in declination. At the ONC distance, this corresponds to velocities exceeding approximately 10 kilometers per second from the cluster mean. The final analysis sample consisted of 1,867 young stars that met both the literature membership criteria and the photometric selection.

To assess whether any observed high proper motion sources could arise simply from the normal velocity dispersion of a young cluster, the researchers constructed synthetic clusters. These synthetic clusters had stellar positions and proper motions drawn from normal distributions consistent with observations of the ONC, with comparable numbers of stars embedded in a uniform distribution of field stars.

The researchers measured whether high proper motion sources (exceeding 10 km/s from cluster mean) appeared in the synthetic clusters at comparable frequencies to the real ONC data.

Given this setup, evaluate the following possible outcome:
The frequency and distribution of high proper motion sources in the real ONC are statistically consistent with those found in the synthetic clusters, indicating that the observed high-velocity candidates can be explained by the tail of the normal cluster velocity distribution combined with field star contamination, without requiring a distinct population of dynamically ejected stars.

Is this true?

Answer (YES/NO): NO